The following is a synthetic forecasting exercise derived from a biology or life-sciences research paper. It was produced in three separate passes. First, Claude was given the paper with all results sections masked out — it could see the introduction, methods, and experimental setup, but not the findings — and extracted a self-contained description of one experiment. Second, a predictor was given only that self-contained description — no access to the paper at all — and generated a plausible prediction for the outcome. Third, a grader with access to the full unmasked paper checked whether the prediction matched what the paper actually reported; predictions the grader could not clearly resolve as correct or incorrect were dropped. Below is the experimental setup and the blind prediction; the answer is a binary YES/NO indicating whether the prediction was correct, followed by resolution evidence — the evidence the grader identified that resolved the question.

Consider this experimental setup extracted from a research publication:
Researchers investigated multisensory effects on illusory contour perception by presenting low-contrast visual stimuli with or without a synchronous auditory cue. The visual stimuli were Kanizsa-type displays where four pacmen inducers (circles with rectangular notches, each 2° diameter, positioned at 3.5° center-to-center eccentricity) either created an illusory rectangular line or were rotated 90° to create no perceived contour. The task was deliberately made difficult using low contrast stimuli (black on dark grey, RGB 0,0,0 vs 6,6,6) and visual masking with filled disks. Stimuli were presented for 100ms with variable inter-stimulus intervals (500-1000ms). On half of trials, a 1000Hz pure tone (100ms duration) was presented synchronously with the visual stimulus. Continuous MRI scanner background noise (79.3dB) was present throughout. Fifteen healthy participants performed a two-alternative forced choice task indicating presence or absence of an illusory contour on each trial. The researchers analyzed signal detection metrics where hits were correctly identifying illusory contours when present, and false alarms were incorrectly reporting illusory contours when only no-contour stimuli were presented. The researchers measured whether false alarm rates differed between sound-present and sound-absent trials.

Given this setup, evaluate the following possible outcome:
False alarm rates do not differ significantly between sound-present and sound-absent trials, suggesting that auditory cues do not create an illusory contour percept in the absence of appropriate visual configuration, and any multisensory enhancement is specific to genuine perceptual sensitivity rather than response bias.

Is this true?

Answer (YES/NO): YES